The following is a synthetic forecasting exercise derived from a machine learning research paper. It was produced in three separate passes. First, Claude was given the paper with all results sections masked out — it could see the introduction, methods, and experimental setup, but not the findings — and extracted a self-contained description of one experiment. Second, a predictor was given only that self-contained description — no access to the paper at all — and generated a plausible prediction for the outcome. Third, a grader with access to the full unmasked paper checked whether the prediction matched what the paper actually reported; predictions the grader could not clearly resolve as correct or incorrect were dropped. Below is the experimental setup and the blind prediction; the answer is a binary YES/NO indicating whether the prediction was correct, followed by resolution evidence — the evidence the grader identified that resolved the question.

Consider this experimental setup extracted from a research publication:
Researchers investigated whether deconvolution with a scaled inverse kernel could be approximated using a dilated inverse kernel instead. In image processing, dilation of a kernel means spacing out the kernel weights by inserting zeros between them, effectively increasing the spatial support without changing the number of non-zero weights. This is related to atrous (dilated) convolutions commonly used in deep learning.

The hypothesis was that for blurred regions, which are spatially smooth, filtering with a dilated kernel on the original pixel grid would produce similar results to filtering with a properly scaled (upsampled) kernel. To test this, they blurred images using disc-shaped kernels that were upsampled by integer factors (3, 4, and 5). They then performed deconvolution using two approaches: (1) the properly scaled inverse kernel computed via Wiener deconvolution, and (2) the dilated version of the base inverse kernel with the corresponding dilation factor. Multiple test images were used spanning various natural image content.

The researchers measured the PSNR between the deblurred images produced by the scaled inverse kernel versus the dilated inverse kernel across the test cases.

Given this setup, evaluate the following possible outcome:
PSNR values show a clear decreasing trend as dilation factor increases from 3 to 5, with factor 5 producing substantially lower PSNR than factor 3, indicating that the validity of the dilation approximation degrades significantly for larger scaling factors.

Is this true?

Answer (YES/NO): NO